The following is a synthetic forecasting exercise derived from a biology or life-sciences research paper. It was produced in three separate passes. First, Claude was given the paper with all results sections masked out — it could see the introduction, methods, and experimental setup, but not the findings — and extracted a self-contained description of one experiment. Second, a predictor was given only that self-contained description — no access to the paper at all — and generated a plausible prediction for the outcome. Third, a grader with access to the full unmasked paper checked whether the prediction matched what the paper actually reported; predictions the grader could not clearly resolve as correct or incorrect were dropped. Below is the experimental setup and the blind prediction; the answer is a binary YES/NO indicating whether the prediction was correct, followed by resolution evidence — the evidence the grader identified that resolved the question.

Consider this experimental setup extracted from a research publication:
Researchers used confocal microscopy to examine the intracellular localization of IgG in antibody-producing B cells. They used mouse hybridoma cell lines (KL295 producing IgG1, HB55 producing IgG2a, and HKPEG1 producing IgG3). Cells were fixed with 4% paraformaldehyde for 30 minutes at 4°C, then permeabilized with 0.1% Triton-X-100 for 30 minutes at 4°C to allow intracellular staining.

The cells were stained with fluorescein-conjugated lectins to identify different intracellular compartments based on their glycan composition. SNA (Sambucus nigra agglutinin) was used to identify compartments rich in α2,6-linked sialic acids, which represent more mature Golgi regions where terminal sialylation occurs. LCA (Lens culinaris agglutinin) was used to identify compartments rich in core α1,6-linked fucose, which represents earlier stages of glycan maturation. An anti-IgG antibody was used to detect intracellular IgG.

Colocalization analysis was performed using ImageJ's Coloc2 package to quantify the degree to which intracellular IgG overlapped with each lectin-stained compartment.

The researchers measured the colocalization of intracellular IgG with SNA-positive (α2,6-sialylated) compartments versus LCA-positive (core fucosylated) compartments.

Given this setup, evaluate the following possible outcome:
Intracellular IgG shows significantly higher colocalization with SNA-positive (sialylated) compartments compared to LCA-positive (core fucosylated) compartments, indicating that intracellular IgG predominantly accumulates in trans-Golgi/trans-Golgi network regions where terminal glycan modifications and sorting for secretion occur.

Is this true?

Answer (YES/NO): NO